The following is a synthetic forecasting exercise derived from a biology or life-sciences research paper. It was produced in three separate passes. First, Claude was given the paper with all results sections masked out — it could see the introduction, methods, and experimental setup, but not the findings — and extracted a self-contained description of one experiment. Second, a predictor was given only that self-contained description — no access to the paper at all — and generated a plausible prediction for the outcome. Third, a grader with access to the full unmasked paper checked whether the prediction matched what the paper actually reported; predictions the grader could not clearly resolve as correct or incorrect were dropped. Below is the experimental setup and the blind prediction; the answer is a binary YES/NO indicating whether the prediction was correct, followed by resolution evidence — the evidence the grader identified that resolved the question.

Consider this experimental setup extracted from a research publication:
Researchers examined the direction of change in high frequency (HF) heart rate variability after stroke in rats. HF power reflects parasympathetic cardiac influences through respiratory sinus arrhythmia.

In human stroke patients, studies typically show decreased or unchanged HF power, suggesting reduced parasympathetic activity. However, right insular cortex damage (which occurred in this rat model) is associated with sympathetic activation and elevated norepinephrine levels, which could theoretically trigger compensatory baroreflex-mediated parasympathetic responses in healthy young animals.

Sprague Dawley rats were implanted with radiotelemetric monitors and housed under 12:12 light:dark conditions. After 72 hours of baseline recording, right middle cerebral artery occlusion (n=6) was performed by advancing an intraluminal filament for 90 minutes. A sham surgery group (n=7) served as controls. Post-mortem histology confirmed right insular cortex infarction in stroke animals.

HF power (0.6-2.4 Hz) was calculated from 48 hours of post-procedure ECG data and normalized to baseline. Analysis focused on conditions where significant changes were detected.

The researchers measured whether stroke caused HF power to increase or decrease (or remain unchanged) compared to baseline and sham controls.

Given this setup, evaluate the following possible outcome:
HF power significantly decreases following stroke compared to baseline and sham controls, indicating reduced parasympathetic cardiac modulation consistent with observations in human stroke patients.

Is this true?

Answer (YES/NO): NO